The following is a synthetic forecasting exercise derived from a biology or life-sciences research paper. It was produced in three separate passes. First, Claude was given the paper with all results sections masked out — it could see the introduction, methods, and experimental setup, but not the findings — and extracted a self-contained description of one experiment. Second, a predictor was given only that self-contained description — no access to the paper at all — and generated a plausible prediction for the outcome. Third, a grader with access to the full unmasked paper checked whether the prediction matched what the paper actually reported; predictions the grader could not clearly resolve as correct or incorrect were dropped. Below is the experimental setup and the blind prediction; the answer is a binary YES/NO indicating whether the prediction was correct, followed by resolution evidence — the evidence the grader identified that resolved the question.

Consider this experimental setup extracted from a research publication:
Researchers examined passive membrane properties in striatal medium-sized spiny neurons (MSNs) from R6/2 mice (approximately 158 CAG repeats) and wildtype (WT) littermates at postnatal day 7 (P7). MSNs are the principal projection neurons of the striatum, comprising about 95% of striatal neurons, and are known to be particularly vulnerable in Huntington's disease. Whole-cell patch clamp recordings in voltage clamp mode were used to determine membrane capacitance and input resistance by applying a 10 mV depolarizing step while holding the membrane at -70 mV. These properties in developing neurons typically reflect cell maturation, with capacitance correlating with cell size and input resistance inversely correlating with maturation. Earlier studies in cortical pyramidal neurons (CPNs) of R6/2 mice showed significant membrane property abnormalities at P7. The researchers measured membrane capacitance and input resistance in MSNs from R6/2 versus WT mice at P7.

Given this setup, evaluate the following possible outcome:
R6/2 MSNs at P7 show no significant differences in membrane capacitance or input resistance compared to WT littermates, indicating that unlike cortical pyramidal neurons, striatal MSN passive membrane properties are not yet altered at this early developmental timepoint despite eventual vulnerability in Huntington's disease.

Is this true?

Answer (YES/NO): YES